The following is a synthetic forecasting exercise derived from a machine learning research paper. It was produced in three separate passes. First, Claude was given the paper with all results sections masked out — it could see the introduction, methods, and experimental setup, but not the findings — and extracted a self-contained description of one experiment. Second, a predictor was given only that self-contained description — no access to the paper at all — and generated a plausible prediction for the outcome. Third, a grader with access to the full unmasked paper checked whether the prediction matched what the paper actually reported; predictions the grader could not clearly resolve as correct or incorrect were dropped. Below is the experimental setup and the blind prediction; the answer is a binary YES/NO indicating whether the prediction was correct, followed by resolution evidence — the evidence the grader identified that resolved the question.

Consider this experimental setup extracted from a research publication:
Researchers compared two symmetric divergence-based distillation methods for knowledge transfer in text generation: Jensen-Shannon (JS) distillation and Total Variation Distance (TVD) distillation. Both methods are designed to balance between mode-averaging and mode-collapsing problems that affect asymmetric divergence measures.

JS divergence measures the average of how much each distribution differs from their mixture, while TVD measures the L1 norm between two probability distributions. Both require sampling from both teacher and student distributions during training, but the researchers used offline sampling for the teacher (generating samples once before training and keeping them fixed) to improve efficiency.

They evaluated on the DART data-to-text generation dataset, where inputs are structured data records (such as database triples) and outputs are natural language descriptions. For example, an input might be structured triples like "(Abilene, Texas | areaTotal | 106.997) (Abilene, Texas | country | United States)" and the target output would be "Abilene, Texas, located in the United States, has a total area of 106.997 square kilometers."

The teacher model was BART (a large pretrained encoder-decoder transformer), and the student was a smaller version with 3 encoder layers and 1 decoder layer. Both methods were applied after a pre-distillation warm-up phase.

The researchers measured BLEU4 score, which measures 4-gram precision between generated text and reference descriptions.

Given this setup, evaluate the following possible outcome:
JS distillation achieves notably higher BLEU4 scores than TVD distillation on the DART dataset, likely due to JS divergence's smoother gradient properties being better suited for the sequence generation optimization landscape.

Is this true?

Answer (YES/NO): NO